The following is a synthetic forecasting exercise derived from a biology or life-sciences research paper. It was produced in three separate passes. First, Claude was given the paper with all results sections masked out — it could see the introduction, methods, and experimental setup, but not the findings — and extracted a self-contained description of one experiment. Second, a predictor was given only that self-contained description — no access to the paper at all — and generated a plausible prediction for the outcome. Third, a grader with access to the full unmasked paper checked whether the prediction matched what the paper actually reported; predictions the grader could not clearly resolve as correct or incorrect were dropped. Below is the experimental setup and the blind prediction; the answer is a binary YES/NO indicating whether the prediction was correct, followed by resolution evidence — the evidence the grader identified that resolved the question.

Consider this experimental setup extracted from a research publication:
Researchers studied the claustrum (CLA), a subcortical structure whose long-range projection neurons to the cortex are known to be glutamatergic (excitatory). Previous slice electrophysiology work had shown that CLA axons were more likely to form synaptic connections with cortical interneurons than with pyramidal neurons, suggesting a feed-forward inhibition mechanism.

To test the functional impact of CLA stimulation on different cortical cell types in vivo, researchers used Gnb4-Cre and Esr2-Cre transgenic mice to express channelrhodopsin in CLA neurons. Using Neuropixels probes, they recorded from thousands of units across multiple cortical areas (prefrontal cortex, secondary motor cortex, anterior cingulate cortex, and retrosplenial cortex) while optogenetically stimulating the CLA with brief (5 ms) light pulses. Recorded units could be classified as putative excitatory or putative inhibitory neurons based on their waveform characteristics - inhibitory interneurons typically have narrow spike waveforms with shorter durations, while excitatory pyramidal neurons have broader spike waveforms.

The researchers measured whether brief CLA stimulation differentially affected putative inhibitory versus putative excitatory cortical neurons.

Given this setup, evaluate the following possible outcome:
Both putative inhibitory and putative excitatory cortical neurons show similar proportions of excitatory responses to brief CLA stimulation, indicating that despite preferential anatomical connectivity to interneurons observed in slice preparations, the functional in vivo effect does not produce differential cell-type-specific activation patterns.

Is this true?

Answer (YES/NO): NO